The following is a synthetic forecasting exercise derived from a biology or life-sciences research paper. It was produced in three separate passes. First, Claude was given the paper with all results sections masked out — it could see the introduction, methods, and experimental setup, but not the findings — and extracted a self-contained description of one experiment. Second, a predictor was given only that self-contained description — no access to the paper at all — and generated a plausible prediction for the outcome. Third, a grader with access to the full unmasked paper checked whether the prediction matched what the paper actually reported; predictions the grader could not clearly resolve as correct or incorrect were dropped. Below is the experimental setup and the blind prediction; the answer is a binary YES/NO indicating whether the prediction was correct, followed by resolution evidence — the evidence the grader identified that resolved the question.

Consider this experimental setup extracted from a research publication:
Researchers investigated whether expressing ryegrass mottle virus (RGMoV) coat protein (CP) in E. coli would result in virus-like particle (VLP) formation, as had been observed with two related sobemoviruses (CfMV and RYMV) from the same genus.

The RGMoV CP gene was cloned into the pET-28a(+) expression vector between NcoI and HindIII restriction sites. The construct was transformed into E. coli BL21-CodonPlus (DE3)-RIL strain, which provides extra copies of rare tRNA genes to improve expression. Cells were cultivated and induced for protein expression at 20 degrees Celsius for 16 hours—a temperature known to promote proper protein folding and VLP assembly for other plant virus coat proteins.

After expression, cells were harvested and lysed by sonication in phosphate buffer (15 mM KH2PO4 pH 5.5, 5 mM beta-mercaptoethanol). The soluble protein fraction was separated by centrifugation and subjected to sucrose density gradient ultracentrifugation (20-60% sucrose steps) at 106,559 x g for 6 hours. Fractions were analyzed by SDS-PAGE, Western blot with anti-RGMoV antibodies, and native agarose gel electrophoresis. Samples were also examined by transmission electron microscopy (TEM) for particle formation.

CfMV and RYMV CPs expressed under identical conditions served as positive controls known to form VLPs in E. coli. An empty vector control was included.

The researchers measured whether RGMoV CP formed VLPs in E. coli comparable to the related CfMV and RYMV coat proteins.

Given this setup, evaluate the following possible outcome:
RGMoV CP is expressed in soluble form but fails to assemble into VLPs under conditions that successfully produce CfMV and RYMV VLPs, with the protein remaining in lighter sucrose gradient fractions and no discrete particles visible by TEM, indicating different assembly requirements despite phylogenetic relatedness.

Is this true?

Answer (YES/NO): NO